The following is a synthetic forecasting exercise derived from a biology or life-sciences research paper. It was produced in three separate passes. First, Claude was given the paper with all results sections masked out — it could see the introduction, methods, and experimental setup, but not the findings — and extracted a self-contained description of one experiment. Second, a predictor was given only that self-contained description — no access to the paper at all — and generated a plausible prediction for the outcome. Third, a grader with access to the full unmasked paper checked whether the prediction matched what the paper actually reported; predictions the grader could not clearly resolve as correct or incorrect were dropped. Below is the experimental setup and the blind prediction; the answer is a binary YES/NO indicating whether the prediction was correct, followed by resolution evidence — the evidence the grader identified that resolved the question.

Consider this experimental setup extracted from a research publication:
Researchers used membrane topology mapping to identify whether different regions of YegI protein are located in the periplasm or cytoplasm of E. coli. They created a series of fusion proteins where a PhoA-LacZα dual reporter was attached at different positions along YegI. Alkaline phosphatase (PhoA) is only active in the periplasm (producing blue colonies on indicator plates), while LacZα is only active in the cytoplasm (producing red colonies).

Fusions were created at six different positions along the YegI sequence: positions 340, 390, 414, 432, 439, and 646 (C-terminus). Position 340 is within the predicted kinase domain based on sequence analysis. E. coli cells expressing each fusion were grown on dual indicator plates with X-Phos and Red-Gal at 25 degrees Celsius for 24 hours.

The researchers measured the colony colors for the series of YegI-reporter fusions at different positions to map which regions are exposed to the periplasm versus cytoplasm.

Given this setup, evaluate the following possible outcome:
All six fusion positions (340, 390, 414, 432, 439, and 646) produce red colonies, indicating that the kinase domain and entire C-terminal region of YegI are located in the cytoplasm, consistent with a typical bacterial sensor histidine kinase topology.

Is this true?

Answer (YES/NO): NO